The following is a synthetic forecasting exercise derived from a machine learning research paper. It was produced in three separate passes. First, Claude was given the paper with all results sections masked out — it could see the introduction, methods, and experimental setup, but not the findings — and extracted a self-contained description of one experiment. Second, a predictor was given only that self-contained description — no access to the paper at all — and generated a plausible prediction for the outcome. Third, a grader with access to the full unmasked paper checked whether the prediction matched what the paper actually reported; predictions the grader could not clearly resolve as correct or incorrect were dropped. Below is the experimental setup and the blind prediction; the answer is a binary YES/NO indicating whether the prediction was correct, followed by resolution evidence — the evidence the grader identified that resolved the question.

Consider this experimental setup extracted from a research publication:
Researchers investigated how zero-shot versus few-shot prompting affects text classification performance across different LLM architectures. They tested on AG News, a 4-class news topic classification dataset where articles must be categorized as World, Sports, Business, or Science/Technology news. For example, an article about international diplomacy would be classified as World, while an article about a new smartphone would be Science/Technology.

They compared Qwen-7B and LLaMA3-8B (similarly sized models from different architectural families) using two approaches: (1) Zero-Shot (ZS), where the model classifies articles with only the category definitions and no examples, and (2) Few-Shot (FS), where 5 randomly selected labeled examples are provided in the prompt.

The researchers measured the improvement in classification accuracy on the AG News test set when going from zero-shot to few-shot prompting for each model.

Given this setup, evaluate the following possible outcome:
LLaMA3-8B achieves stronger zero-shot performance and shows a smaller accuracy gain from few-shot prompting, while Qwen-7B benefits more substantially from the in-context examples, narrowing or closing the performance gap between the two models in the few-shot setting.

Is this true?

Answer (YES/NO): YES